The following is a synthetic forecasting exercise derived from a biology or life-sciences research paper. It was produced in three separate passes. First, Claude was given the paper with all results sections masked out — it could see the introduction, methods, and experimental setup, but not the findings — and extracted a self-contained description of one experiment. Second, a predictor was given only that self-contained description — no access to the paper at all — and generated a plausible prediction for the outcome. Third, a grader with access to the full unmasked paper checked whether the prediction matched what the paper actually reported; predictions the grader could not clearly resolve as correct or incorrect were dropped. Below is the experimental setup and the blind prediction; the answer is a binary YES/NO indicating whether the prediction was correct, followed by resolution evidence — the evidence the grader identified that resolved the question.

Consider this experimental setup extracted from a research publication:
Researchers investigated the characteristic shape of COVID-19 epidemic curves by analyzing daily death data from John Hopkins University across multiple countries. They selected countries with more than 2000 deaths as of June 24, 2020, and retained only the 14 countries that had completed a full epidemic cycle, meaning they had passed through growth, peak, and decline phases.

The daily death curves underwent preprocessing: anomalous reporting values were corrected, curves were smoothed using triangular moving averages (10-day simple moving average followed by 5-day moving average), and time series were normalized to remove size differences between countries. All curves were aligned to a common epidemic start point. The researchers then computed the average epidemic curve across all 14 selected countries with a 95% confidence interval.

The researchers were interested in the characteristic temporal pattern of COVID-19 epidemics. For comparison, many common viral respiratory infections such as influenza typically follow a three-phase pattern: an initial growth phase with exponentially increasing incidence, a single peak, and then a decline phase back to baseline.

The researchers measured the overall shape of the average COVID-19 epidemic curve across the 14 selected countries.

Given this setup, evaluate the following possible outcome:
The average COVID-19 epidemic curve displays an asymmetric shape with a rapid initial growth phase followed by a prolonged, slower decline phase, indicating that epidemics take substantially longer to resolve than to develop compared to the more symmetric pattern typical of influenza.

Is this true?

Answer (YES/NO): NO